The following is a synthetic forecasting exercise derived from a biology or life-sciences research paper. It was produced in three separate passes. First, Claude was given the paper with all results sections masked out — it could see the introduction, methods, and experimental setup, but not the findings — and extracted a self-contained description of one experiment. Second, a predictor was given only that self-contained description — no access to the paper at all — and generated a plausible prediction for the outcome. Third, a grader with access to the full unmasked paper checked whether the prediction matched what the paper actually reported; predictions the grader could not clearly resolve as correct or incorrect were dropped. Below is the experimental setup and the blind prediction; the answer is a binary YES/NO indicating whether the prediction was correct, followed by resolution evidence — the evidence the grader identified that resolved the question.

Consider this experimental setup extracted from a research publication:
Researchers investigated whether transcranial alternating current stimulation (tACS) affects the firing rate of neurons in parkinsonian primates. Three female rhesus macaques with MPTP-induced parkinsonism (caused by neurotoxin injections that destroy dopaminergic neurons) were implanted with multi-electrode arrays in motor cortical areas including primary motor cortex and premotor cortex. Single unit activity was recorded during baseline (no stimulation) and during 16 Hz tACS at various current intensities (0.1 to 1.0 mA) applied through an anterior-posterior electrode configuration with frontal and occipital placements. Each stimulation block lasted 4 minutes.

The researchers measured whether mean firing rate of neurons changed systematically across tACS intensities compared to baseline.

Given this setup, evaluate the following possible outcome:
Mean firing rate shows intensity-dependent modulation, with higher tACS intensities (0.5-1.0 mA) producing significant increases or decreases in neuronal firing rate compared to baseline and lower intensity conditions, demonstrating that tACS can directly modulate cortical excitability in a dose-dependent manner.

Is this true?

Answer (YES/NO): NO